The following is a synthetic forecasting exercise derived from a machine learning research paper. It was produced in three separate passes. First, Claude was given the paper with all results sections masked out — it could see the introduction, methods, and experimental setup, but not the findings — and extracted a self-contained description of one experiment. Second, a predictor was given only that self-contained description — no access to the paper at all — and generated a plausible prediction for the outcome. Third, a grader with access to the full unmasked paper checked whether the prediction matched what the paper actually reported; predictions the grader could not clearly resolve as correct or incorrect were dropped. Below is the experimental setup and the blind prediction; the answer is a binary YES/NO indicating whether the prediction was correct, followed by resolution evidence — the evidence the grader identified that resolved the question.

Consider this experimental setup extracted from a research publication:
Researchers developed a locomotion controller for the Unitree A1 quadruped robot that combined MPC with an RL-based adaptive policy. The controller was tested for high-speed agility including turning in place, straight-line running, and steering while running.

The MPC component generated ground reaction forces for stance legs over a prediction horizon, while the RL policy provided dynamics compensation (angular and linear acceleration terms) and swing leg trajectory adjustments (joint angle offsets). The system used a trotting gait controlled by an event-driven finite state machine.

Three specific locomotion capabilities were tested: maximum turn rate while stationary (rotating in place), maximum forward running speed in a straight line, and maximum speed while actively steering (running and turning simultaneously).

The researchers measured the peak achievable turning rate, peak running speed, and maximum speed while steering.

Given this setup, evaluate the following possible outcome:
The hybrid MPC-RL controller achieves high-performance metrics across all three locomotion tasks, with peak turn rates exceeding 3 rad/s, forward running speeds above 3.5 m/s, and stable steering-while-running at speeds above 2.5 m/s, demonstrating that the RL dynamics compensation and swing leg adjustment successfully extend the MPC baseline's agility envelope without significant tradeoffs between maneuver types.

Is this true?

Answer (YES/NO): NO